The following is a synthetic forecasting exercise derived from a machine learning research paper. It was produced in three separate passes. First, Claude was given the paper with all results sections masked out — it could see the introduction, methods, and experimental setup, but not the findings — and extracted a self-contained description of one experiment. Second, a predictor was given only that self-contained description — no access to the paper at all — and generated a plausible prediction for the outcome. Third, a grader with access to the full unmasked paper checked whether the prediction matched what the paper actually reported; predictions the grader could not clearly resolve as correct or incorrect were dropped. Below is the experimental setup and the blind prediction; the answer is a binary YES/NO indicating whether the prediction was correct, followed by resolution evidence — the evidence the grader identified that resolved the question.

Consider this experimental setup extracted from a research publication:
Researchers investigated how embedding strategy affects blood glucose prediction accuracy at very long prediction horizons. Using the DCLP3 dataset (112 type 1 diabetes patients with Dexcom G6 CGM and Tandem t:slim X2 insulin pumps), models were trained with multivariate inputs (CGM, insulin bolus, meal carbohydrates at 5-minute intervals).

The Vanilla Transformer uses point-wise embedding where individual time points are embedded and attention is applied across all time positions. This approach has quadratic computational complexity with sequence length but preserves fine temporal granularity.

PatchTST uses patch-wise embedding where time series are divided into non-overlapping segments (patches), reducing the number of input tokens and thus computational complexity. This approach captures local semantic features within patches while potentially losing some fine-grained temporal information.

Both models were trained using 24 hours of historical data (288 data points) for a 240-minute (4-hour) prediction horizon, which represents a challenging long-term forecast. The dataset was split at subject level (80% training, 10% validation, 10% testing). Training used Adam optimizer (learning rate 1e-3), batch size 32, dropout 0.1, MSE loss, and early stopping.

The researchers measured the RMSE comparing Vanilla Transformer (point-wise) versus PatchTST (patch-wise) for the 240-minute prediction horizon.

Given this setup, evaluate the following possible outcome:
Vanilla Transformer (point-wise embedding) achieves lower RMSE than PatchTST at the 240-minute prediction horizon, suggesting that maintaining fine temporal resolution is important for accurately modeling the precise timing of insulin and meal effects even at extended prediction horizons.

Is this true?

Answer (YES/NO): NO